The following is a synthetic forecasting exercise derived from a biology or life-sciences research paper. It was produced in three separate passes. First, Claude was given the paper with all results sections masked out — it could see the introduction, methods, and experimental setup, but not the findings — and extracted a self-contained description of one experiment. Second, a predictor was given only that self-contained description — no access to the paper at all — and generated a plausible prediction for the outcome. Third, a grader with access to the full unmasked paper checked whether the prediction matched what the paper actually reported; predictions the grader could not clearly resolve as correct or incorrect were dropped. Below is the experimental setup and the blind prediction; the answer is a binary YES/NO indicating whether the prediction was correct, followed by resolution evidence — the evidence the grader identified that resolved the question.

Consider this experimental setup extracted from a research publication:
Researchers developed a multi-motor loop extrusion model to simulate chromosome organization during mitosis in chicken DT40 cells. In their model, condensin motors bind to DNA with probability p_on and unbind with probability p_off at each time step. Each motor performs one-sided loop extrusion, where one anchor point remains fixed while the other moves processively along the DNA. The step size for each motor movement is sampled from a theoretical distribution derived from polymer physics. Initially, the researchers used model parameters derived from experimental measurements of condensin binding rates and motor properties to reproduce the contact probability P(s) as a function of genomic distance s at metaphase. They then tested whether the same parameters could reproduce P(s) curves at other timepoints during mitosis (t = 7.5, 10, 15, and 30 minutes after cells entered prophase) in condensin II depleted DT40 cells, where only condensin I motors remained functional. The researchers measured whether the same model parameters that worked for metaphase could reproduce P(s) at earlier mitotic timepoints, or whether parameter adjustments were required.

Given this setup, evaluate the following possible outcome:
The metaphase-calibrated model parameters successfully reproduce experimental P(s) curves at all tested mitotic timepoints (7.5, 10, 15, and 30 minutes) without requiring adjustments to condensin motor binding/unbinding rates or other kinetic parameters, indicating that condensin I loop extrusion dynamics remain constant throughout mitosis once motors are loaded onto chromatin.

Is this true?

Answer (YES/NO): NO